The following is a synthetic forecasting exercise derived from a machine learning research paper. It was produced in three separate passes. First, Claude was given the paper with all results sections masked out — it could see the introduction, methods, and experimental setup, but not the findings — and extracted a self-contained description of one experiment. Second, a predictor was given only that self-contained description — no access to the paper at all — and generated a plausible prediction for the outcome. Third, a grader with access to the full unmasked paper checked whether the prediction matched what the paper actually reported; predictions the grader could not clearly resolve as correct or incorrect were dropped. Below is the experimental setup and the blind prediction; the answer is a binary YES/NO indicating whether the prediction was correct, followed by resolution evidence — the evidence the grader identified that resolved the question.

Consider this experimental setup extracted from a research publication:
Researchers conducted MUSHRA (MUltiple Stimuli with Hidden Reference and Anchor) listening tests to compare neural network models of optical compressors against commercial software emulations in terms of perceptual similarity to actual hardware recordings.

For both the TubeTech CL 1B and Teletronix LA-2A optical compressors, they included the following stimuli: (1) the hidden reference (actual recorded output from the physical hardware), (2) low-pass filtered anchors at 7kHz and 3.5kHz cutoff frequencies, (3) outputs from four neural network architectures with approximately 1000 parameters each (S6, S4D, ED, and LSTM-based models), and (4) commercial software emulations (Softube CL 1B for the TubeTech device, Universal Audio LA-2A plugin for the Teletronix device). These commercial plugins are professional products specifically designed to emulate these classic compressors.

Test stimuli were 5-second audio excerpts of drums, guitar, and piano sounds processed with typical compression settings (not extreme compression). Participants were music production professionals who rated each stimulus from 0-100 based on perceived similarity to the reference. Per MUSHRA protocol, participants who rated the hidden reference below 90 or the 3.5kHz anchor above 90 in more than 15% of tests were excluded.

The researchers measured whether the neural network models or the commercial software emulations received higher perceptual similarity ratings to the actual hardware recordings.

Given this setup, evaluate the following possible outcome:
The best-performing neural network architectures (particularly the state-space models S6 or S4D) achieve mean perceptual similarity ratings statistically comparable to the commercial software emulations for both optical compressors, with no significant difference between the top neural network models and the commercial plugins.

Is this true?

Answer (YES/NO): NO